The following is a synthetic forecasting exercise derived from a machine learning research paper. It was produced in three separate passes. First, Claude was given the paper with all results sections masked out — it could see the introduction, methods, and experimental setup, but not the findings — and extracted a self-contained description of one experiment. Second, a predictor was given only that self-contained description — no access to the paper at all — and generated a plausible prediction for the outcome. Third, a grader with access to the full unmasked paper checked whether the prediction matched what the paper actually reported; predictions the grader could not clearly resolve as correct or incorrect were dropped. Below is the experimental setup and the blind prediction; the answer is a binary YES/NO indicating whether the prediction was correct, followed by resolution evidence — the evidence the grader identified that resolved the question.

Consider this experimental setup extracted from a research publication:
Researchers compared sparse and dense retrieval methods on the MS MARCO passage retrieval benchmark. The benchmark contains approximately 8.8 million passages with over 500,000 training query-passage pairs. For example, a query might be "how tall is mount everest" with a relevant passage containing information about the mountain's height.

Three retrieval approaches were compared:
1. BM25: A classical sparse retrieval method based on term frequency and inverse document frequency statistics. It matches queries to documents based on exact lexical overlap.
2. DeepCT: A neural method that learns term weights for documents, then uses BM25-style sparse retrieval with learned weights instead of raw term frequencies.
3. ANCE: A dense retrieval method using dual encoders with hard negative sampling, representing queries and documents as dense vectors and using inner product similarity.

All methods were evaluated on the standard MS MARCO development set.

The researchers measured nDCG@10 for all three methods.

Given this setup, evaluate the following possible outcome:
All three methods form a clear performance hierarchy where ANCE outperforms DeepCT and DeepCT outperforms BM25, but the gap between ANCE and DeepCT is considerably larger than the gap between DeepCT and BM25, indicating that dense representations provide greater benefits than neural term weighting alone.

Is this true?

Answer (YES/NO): NO